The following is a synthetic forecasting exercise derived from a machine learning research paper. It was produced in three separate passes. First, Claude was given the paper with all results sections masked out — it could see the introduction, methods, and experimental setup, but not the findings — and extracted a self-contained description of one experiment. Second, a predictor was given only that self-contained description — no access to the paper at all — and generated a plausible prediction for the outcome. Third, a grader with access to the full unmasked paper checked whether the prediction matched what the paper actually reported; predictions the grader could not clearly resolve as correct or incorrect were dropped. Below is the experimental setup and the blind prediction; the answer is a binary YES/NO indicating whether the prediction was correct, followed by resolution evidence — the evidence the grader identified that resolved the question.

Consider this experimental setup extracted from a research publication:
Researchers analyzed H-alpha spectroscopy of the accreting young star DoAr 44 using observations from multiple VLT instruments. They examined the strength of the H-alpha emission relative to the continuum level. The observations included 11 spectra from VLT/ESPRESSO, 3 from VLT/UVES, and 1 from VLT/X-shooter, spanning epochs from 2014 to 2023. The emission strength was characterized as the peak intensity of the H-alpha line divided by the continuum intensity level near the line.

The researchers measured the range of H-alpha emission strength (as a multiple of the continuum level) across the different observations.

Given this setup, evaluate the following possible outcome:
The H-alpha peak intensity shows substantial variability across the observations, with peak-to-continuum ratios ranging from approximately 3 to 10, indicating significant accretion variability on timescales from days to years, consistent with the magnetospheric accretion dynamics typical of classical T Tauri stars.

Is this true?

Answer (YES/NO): NO